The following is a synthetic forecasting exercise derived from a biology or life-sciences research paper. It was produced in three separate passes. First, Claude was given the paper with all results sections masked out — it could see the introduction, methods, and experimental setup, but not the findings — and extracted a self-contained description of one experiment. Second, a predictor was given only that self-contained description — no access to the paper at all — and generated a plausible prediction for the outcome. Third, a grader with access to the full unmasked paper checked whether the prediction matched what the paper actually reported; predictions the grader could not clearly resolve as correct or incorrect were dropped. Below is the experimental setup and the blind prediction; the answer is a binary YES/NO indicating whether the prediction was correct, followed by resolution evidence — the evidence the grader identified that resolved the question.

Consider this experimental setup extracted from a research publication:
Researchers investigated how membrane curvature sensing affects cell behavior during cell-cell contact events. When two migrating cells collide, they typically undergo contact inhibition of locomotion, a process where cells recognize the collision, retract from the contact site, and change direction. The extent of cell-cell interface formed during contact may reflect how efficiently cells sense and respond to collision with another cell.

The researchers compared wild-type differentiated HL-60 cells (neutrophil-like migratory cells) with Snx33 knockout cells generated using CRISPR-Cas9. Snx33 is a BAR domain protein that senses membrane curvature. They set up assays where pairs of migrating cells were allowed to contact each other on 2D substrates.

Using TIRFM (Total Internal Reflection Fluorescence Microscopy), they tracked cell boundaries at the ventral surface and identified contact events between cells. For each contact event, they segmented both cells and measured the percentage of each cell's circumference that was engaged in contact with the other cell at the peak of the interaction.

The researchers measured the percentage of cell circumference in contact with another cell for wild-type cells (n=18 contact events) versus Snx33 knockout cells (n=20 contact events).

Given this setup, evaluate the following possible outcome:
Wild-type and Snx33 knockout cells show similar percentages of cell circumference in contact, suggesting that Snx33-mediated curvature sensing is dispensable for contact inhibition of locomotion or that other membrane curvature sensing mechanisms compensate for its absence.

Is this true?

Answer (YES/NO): NO